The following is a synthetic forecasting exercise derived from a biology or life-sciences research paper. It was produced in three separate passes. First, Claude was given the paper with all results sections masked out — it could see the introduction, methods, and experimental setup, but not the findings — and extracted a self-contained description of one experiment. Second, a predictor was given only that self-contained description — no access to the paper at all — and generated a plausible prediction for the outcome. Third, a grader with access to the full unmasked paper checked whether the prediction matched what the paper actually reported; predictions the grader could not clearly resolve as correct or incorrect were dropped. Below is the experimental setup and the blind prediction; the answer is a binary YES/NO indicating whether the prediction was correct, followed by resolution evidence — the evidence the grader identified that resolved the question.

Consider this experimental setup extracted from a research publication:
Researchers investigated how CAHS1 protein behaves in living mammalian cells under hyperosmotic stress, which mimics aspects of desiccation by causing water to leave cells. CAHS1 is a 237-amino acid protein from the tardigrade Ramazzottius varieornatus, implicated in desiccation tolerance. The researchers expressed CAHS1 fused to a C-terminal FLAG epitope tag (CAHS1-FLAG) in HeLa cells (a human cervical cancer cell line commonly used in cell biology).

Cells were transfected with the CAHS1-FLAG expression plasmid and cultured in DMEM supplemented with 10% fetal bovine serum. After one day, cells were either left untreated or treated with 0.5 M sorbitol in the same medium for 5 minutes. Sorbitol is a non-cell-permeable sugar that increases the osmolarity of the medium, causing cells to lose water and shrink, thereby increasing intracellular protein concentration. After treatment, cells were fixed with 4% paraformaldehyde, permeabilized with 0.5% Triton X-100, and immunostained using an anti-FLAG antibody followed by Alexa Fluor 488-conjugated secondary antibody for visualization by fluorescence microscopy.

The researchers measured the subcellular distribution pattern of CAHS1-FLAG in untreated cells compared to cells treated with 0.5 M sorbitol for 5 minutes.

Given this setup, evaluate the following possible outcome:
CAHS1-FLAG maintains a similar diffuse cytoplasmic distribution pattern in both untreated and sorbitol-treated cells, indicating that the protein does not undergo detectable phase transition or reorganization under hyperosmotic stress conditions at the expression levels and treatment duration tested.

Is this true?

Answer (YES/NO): NO